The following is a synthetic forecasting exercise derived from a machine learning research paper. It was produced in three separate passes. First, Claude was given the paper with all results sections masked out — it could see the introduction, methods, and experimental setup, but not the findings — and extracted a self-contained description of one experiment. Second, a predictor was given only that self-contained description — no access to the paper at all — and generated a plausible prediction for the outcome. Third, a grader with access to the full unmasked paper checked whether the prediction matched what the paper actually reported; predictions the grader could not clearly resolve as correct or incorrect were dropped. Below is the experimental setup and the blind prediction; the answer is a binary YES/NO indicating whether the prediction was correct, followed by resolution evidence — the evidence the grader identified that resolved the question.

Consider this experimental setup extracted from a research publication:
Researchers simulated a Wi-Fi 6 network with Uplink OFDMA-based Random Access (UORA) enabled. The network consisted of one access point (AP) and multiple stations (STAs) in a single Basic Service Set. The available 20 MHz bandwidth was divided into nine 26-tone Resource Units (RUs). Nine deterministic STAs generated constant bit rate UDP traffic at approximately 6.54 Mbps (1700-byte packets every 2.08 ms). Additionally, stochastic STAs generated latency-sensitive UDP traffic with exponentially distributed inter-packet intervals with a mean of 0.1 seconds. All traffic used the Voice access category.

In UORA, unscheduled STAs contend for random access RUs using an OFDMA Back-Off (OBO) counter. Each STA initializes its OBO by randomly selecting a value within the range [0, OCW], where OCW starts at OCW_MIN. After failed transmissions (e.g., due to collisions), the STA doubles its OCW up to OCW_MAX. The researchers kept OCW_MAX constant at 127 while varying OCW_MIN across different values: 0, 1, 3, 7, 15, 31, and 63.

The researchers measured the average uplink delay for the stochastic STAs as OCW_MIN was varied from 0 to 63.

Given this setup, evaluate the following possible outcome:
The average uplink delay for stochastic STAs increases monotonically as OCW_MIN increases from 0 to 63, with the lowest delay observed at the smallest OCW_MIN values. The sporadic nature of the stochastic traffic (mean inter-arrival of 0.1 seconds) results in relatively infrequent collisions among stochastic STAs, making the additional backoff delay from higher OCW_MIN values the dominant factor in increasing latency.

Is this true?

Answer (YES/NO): NO